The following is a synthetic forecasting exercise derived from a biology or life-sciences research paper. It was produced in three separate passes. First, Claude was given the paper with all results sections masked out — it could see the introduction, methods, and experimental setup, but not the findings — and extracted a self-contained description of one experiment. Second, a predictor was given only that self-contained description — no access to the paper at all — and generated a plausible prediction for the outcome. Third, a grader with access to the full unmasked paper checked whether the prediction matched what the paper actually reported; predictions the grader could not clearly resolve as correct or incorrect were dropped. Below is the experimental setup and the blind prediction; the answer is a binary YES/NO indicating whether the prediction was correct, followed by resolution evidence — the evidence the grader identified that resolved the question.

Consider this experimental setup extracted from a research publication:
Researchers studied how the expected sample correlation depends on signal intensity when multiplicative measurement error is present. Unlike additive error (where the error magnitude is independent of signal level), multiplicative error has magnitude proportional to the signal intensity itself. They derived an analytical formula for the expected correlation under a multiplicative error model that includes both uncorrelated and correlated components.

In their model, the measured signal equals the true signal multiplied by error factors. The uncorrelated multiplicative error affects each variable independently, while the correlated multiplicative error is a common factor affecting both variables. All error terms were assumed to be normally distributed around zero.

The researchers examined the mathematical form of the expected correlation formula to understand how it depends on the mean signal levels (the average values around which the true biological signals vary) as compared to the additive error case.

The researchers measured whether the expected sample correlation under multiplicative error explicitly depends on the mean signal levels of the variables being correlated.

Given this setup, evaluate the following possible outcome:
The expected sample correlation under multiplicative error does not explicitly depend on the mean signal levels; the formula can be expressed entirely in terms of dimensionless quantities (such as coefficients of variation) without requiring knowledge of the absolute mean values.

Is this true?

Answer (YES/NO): NO